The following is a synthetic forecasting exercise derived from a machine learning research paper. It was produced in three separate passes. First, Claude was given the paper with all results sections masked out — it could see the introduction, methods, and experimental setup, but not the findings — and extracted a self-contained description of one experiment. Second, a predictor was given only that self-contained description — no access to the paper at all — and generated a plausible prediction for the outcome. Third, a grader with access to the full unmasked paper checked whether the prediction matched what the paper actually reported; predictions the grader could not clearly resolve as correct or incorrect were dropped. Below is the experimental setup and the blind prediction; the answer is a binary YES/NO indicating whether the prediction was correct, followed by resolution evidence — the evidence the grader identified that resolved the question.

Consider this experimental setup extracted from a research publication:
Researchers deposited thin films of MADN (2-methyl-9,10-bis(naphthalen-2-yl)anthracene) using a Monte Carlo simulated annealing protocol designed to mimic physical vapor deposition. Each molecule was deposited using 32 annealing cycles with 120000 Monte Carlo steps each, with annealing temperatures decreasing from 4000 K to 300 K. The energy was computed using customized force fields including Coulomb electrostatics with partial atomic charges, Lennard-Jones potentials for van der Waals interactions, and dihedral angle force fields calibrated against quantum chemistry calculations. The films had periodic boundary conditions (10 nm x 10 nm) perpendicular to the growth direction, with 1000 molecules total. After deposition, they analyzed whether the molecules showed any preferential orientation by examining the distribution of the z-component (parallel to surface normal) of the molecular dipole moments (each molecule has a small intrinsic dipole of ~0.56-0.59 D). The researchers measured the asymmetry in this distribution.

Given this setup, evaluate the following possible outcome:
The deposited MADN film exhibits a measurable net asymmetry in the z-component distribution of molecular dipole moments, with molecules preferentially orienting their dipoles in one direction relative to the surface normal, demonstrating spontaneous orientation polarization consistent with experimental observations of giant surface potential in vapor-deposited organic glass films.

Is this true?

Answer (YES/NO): YES